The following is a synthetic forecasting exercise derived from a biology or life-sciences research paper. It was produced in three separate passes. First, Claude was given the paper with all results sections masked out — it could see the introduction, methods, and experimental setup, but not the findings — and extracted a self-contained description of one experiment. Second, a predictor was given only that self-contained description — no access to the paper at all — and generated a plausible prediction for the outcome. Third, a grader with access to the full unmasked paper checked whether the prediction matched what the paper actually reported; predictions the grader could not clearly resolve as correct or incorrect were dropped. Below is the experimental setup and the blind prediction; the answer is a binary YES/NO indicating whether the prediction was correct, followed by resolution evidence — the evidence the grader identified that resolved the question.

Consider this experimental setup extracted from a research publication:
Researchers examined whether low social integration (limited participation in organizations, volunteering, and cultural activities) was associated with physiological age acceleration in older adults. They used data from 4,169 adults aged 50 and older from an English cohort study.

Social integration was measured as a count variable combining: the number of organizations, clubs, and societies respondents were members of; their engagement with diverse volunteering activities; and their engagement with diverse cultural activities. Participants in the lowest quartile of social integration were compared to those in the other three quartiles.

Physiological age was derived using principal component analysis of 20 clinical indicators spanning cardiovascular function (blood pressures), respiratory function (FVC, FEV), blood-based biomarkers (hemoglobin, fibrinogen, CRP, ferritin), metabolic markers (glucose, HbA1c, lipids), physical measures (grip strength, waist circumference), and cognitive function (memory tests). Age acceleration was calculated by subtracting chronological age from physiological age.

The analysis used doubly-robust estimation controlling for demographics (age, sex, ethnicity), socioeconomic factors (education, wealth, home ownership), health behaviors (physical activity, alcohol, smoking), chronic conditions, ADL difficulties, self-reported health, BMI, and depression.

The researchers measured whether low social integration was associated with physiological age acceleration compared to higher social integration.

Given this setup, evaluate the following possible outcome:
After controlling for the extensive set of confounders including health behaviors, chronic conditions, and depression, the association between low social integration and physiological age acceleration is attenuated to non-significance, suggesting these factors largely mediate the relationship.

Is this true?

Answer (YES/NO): NO